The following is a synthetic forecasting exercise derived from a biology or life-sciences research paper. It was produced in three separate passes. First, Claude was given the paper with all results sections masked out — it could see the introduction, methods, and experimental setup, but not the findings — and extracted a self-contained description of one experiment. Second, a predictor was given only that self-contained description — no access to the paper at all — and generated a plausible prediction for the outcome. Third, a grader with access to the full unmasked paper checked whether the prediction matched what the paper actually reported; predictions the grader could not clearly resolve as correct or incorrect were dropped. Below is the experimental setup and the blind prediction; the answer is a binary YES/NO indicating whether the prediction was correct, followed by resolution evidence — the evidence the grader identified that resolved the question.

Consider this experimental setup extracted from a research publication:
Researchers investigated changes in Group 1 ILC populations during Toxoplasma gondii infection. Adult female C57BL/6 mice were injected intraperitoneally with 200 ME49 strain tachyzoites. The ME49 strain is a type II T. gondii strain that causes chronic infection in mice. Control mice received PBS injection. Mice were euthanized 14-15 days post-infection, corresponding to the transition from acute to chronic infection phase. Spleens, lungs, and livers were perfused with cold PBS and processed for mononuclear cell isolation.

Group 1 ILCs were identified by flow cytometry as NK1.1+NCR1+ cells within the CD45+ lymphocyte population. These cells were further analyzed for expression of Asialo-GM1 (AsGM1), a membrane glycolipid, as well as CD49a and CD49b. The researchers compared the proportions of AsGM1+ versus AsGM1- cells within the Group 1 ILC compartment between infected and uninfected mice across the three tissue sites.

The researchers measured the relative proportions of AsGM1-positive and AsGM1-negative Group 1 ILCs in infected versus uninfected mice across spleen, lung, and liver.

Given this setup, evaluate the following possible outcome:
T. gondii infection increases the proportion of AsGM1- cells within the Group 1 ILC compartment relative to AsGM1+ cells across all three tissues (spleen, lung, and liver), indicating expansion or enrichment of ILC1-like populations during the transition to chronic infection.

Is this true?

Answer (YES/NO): YES